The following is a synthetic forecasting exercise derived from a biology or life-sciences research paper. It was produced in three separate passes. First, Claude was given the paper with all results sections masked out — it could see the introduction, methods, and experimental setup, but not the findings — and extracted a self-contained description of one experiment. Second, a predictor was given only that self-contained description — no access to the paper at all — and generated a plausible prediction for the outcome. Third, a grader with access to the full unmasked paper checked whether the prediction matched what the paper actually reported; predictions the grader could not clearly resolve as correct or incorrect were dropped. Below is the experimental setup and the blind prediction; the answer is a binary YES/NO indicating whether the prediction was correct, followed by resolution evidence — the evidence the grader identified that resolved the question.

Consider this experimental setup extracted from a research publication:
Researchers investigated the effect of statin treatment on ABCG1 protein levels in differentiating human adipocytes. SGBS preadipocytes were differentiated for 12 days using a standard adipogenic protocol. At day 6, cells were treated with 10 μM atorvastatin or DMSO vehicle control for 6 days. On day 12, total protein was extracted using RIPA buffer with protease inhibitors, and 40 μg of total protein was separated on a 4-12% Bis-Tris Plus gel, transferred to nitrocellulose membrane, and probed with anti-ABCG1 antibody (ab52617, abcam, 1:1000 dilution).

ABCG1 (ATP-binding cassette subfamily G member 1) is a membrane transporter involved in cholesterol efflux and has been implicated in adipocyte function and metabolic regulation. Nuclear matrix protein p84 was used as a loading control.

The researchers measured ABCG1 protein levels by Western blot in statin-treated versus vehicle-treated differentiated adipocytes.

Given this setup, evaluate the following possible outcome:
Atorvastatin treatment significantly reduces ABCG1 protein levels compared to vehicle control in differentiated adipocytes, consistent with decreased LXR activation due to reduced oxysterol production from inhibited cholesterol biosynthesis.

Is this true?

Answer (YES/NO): YES